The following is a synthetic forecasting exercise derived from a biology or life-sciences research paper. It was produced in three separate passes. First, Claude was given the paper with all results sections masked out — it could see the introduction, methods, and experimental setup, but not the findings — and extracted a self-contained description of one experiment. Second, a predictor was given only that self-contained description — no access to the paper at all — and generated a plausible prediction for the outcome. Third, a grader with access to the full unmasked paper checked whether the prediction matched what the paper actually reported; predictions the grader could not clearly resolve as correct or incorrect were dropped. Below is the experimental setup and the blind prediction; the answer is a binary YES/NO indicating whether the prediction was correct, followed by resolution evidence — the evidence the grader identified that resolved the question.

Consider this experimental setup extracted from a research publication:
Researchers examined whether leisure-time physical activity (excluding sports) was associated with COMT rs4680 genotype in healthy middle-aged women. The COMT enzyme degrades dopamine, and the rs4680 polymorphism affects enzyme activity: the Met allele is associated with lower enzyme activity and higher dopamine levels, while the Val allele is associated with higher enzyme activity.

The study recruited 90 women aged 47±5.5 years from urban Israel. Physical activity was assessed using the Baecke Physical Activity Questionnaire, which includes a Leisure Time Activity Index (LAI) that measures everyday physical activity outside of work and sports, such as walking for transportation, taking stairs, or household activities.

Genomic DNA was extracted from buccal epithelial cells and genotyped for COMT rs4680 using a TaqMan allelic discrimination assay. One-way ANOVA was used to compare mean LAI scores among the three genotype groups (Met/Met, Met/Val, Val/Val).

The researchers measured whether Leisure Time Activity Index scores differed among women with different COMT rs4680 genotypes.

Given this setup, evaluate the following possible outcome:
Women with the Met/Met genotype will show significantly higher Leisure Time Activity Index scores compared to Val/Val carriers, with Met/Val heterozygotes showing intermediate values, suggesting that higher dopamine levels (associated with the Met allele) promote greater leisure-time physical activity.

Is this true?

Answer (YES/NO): NO